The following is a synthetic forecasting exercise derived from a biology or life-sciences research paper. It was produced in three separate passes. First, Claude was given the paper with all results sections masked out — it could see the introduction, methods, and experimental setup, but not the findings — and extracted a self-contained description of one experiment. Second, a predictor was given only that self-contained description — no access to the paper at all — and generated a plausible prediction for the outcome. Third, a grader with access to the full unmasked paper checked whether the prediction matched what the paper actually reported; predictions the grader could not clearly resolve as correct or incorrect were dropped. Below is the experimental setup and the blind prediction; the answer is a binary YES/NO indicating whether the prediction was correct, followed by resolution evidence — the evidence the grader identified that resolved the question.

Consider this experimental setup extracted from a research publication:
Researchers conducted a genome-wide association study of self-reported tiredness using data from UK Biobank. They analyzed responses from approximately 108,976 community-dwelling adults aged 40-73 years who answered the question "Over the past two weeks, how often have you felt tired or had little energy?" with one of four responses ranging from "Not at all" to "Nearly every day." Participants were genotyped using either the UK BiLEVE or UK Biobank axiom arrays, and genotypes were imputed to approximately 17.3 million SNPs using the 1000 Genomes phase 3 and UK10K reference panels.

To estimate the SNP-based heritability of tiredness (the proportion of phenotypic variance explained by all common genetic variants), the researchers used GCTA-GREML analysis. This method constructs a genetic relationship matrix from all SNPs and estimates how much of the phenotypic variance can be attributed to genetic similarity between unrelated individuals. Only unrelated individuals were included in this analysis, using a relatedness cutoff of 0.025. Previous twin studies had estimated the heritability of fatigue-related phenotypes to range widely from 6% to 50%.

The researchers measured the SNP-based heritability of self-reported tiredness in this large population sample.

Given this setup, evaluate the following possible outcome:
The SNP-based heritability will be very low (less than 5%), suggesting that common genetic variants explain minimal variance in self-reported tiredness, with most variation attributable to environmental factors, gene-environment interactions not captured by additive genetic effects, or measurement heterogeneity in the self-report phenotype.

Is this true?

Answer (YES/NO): NO